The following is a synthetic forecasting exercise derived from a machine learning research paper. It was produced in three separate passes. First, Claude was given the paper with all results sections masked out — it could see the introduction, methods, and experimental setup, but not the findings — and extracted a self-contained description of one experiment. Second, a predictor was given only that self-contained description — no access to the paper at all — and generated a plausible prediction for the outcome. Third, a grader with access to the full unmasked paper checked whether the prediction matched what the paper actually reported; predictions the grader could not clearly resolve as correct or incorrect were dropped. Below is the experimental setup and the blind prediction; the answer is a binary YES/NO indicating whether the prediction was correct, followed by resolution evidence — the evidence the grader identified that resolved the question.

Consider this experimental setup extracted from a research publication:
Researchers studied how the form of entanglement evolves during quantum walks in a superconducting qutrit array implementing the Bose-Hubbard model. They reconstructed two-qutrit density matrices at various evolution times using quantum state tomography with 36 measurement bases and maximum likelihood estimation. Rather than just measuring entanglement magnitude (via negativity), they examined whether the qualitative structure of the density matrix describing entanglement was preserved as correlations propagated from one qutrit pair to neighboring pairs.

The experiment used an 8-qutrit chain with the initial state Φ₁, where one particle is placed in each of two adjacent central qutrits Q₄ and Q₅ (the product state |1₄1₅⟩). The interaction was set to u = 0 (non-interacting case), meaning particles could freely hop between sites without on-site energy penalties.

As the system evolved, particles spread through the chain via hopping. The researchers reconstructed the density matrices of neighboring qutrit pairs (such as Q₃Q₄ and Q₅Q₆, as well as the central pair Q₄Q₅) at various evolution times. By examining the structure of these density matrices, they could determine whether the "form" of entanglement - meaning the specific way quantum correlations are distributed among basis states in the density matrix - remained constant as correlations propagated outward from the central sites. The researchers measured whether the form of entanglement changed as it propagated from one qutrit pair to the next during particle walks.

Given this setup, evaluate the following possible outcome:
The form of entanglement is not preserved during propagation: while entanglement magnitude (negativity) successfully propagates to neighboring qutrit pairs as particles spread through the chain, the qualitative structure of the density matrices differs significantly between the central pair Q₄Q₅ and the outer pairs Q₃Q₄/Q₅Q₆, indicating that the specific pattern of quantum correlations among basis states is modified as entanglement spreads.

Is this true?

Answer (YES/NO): NO